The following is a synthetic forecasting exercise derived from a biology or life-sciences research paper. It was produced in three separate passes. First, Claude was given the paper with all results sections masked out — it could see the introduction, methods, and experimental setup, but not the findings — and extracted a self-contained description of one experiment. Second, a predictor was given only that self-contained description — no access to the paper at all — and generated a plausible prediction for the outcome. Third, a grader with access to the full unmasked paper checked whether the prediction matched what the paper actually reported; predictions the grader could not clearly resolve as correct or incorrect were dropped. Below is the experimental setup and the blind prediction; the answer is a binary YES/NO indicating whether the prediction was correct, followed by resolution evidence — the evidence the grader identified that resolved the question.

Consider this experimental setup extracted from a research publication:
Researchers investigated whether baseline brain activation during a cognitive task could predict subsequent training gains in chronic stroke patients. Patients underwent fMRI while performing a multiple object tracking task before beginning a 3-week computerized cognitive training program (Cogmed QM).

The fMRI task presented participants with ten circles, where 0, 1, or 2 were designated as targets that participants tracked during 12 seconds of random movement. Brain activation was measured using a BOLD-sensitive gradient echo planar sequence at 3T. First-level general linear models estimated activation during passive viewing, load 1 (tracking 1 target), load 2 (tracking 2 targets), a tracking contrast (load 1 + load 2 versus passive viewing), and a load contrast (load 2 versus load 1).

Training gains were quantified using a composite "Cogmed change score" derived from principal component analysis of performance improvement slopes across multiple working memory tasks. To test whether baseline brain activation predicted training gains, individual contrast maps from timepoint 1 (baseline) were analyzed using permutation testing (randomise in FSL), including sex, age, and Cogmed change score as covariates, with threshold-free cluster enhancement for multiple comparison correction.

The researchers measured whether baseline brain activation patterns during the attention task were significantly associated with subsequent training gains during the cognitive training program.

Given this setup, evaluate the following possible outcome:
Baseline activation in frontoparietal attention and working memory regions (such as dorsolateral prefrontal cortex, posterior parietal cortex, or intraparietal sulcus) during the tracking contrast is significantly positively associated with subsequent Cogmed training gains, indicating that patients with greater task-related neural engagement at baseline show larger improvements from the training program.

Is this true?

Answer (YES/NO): NO